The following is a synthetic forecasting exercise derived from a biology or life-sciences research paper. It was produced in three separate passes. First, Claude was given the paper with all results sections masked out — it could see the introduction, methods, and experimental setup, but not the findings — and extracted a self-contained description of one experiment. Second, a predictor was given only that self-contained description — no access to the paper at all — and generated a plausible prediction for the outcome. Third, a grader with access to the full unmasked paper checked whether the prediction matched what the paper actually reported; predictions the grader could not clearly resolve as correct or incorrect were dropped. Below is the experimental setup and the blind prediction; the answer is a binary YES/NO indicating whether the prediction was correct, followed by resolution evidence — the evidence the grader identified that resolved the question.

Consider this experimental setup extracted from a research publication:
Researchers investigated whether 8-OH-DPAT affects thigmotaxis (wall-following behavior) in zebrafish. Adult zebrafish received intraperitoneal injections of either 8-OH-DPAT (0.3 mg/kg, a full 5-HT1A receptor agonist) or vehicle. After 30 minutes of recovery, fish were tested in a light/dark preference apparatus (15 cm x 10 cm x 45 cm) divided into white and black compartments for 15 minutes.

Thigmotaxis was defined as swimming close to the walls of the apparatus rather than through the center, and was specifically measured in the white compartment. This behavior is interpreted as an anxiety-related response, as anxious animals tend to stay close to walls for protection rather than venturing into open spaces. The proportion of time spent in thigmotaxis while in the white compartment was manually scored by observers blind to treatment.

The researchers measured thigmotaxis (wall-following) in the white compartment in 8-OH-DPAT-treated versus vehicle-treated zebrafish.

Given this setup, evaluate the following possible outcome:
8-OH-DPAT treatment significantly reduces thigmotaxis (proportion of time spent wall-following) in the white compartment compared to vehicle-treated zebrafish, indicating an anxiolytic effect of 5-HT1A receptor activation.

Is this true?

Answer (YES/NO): NO